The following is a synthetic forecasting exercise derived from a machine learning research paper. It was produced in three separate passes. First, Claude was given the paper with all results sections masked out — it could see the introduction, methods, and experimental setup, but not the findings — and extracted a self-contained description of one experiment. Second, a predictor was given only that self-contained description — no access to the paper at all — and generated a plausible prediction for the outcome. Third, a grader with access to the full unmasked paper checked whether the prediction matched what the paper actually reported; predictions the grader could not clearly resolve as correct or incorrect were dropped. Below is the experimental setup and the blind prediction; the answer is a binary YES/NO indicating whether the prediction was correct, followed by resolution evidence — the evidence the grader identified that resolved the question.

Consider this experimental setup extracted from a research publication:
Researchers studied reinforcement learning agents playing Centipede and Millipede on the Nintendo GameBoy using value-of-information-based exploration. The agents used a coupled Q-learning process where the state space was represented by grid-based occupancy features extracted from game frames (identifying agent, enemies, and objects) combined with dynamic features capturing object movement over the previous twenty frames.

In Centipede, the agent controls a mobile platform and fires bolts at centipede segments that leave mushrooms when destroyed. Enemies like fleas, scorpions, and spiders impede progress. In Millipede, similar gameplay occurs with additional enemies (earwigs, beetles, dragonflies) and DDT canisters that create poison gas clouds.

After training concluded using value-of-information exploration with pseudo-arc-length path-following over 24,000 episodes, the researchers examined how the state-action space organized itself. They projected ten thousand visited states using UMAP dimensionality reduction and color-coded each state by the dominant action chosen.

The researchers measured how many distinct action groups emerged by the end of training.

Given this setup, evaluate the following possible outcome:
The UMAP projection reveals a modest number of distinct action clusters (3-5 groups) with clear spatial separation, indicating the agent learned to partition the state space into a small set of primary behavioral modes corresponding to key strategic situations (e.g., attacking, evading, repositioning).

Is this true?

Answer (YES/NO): NO